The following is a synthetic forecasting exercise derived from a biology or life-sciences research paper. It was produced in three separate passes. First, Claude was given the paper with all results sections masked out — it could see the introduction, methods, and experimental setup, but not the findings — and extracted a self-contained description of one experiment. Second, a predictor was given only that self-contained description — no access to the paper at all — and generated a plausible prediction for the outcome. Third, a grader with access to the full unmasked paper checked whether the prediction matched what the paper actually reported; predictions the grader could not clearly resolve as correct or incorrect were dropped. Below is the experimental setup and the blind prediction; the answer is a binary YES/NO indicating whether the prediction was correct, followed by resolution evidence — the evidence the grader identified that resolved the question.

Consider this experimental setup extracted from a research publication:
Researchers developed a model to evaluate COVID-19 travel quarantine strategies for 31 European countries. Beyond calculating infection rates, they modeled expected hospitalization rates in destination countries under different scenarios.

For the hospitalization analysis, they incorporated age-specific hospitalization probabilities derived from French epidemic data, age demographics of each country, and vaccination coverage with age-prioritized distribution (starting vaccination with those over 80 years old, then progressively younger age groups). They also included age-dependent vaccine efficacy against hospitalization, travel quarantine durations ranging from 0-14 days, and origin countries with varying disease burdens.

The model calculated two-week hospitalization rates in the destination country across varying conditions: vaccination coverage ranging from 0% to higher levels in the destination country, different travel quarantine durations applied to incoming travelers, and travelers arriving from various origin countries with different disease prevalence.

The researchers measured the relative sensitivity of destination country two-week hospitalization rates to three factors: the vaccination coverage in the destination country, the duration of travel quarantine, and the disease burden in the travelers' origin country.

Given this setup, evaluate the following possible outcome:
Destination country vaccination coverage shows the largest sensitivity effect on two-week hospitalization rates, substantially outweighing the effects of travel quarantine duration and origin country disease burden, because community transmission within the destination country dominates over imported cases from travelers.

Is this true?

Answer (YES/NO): YES